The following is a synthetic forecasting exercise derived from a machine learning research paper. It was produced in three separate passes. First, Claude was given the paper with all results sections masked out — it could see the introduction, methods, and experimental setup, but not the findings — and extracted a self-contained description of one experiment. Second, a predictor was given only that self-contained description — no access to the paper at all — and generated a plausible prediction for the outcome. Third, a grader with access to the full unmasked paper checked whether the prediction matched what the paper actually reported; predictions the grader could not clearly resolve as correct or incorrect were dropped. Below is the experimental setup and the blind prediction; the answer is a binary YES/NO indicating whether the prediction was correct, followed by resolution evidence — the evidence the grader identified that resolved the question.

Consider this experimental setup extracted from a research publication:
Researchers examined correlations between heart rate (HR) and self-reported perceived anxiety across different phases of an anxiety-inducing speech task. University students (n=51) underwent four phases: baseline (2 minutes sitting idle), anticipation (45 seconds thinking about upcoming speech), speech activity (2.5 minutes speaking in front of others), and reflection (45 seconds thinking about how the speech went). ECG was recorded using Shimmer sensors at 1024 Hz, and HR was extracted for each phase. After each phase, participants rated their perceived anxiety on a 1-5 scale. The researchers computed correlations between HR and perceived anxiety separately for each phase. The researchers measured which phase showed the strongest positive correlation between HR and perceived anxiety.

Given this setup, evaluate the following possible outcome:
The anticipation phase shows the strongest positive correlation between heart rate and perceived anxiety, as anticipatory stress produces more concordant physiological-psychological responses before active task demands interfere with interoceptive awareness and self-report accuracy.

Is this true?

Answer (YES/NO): NO